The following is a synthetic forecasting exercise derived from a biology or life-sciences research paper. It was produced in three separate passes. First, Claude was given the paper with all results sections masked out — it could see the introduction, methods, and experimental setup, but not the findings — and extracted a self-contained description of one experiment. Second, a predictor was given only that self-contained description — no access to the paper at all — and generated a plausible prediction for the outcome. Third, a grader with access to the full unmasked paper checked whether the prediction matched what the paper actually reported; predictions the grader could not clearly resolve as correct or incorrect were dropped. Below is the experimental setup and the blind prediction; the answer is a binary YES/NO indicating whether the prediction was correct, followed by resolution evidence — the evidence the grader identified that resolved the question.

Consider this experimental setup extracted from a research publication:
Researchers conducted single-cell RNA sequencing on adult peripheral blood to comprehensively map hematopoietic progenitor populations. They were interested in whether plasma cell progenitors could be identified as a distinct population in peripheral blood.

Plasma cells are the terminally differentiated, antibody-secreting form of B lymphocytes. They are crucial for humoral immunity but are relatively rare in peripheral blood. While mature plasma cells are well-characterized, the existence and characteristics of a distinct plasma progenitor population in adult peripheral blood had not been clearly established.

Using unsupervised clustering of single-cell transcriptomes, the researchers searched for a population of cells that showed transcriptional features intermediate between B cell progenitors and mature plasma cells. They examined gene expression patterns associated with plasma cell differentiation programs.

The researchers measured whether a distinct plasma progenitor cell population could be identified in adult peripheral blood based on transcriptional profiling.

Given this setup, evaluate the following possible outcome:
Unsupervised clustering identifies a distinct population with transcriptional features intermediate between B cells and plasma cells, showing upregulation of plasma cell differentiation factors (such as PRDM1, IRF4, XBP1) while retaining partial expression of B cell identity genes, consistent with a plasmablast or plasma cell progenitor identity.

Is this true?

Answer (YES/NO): NO